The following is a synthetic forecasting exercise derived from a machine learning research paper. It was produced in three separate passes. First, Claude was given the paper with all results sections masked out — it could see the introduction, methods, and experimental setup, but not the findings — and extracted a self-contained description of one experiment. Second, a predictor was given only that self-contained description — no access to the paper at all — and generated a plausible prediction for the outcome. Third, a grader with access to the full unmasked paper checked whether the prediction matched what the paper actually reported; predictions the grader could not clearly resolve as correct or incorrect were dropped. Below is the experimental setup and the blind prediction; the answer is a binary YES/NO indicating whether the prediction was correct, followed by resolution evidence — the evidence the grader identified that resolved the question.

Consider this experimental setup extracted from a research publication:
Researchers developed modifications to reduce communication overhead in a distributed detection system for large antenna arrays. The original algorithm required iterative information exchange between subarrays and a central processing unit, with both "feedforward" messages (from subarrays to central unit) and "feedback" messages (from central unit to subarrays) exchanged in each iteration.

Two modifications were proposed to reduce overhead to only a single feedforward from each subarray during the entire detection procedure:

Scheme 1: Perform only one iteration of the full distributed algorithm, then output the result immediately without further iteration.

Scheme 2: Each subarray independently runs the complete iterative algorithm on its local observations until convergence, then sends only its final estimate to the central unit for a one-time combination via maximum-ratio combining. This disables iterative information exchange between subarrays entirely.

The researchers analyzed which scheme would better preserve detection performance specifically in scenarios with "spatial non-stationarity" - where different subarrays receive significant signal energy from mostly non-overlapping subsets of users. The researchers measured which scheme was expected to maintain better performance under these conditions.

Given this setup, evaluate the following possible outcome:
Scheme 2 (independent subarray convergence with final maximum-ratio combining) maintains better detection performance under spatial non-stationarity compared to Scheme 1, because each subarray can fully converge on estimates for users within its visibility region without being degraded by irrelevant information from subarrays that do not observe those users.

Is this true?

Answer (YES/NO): YES